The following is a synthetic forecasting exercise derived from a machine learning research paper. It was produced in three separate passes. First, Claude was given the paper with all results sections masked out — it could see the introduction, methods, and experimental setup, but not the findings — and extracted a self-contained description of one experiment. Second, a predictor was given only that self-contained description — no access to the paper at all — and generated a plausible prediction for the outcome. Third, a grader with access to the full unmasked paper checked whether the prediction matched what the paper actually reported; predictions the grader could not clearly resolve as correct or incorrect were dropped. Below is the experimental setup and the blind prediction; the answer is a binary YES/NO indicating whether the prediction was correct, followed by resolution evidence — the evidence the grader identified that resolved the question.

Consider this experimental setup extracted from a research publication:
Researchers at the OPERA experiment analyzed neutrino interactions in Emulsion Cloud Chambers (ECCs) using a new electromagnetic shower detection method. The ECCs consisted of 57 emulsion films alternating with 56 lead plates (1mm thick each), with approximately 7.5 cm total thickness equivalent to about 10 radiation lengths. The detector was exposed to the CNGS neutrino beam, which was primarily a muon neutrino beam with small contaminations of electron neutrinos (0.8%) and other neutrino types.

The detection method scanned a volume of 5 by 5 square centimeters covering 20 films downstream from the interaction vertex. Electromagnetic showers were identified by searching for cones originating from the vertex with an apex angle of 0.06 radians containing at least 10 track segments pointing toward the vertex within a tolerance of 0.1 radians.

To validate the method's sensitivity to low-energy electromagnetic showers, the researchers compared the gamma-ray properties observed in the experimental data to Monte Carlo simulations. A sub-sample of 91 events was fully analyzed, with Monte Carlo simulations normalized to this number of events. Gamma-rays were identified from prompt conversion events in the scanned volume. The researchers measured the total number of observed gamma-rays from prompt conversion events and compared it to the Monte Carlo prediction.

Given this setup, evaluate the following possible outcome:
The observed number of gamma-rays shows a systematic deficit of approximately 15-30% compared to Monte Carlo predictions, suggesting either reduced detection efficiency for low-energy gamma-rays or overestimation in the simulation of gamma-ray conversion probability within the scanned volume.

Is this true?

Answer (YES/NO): NO